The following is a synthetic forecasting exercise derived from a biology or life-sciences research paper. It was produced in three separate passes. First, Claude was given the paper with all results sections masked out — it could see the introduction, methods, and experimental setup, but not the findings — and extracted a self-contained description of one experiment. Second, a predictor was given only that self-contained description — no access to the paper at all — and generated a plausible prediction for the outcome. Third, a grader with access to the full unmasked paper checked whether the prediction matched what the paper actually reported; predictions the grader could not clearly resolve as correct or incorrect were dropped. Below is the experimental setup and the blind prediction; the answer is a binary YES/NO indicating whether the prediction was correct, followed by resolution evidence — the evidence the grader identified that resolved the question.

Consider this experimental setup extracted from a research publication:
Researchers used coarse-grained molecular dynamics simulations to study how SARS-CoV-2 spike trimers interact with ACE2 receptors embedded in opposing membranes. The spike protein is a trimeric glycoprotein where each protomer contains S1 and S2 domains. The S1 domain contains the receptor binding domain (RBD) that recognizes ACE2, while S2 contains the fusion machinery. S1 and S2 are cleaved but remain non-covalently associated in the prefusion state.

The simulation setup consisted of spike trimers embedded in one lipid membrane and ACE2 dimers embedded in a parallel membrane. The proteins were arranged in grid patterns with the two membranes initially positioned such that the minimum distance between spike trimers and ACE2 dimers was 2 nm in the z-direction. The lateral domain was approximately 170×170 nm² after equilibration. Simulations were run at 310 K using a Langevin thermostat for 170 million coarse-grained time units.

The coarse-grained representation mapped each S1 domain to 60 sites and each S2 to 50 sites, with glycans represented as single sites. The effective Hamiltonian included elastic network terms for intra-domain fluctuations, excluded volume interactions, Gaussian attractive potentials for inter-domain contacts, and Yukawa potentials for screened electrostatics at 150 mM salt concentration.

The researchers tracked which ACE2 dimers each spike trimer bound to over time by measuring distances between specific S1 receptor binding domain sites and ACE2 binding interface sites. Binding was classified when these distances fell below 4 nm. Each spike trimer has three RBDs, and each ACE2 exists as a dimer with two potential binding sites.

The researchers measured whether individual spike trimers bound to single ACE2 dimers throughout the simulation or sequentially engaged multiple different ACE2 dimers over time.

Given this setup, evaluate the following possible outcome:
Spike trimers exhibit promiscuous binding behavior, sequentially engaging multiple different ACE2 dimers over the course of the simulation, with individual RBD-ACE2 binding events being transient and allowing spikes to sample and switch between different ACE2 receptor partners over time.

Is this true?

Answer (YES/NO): NO